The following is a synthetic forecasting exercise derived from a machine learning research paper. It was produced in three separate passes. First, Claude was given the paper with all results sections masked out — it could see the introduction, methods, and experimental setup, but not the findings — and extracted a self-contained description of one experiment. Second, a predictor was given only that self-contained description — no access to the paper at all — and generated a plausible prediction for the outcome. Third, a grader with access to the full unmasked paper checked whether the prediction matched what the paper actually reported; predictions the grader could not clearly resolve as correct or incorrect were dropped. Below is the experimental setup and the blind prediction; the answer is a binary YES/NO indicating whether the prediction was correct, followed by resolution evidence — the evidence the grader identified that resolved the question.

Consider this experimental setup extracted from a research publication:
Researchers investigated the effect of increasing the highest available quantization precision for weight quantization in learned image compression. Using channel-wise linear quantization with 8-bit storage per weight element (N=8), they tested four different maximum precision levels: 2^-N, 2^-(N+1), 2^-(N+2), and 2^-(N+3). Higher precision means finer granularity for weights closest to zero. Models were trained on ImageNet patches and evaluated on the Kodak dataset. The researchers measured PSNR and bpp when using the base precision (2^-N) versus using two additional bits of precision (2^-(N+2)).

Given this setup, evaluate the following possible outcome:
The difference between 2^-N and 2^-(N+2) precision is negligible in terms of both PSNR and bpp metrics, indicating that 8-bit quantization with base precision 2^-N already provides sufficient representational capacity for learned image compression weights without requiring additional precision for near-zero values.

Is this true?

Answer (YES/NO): NO